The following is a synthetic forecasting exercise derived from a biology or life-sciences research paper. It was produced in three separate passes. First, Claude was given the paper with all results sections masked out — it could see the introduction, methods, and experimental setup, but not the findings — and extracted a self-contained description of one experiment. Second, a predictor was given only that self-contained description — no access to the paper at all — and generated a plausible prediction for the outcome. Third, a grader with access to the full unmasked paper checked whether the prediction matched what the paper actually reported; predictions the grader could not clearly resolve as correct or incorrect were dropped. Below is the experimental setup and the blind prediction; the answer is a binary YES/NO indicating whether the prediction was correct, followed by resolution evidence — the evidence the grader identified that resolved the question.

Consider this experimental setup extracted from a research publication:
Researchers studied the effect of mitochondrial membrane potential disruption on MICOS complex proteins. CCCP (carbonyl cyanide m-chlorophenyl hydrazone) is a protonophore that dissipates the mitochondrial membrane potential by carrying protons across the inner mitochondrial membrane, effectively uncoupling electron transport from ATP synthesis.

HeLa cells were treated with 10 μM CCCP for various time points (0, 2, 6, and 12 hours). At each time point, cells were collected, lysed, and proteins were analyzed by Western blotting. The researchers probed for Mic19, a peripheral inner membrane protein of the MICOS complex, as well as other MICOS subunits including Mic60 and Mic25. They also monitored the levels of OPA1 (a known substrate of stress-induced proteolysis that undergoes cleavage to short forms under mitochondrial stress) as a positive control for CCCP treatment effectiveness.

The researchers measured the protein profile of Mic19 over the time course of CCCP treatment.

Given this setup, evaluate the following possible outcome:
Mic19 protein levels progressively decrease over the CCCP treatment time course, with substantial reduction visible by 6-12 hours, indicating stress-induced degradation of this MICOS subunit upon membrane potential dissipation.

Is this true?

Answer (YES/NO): NO